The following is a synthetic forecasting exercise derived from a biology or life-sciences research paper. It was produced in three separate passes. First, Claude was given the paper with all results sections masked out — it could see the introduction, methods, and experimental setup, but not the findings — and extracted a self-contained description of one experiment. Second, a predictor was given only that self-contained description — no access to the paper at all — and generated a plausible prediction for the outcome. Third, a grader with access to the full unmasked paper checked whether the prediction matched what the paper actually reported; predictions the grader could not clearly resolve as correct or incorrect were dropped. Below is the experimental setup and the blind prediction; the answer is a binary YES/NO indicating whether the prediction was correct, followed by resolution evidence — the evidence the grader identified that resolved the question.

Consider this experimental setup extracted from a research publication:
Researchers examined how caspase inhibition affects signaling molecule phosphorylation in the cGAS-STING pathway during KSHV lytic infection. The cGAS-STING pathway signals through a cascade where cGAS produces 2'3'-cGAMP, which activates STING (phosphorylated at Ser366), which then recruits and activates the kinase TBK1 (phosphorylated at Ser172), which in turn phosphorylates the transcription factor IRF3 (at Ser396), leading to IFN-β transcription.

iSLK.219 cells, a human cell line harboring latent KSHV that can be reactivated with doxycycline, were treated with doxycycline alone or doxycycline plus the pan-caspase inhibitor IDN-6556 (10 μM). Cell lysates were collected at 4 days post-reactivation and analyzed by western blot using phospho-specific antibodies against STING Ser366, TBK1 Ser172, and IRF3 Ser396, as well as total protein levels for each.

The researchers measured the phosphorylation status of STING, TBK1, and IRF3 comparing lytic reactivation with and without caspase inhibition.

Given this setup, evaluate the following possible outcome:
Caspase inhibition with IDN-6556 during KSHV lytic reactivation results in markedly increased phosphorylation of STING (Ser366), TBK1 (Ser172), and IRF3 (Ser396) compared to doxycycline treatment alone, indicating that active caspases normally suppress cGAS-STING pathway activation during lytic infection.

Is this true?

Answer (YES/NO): YES